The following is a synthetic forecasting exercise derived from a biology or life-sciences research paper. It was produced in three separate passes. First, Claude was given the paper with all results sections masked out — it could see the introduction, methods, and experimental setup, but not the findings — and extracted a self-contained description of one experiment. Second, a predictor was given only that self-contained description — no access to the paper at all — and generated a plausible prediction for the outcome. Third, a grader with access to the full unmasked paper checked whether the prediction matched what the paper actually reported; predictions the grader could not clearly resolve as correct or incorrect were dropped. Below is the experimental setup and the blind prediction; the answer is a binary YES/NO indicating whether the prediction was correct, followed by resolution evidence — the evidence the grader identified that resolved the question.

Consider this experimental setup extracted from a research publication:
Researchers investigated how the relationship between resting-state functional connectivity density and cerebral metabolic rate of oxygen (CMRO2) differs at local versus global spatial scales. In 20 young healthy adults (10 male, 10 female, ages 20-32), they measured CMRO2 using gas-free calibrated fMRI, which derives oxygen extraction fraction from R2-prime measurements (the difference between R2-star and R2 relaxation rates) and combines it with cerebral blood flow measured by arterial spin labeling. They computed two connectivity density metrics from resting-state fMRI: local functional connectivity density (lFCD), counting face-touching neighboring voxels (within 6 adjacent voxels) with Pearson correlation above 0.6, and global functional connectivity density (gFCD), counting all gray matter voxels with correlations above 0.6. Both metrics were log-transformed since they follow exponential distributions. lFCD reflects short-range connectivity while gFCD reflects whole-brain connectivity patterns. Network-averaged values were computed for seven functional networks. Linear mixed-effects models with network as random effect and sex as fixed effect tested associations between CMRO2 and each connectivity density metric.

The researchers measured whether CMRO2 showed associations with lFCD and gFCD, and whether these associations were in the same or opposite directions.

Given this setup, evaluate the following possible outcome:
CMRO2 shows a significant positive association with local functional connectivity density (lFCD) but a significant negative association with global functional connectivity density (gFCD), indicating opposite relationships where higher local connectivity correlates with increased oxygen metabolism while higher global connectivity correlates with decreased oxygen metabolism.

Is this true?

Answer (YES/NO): NO